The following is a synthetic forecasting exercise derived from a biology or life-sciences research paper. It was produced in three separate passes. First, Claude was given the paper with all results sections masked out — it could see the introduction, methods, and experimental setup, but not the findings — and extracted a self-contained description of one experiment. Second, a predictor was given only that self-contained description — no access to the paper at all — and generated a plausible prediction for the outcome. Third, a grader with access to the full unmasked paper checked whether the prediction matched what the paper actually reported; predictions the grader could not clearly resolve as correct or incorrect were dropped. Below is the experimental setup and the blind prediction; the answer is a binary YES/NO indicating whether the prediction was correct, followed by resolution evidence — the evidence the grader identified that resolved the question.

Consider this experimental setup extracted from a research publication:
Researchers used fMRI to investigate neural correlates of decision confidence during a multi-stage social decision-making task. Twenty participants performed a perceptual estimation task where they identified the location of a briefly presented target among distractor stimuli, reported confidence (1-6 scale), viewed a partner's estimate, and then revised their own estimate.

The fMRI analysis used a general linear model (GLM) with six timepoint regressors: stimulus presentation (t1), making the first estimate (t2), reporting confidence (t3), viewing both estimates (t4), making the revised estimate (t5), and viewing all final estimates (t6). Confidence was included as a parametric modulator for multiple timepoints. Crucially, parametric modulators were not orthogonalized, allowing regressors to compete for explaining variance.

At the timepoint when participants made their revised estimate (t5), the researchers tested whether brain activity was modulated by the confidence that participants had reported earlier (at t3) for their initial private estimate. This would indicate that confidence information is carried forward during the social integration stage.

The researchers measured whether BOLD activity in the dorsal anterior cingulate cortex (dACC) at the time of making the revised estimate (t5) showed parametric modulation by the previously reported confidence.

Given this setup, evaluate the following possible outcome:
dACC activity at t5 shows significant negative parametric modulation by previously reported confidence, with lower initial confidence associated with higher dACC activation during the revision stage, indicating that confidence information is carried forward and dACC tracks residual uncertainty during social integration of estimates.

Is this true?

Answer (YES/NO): NO